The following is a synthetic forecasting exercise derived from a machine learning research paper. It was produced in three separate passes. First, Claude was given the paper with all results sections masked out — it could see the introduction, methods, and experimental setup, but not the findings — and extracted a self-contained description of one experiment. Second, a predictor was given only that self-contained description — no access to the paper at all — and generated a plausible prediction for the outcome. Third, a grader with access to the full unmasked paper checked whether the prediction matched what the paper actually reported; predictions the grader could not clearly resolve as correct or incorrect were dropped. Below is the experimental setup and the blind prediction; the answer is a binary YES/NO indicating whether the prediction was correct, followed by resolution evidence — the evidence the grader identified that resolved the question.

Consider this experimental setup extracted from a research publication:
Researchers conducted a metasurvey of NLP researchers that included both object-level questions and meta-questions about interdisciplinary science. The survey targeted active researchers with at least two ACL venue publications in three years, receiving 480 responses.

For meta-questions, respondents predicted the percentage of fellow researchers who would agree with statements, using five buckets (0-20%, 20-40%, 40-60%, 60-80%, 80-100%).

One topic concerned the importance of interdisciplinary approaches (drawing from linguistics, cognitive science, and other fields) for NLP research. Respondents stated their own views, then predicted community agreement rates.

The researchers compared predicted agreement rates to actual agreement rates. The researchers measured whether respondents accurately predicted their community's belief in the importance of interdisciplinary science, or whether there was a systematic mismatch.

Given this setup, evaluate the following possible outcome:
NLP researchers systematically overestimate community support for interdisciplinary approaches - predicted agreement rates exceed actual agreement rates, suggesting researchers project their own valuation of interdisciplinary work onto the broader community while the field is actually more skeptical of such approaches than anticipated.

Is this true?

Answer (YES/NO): NO